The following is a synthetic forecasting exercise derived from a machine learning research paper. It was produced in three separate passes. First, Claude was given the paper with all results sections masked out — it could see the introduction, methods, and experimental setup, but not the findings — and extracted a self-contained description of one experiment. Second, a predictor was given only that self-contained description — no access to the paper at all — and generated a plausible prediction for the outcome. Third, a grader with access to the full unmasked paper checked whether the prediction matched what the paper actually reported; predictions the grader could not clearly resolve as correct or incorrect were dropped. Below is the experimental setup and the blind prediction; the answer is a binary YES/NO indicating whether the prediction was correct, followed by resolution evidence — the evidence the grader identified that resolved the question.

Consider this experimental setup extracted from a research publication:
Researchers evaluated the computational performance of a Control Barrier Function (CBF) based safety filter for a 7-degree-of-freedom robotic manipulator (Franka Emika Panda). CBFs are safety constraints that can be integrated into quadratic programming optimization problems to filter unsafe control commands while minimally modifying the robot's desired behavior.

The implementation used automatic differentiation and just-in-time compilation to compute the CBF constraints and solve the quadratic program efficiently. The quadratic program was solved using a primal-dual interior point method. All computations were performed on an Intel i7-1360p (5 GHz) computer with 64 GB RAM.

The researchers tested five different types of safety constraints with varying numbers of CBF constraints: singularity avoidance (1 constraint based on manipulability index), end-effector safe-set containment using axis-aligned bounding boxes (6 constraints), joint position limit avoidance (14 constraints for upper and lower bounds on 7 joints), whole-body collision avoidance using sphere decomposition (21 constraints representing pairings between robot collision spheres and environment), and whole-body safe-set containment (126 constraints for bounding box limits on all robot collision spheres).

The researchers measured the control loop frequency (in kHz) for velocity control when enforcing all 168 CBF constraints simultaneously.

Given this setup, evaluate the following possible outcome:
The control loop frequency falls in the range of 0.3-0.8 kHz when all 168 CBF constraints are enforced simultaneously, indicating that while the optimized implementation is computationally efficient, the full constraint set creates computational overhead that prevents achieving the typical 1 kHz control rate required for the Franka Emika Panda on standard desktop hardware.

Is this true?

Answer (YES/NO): NO